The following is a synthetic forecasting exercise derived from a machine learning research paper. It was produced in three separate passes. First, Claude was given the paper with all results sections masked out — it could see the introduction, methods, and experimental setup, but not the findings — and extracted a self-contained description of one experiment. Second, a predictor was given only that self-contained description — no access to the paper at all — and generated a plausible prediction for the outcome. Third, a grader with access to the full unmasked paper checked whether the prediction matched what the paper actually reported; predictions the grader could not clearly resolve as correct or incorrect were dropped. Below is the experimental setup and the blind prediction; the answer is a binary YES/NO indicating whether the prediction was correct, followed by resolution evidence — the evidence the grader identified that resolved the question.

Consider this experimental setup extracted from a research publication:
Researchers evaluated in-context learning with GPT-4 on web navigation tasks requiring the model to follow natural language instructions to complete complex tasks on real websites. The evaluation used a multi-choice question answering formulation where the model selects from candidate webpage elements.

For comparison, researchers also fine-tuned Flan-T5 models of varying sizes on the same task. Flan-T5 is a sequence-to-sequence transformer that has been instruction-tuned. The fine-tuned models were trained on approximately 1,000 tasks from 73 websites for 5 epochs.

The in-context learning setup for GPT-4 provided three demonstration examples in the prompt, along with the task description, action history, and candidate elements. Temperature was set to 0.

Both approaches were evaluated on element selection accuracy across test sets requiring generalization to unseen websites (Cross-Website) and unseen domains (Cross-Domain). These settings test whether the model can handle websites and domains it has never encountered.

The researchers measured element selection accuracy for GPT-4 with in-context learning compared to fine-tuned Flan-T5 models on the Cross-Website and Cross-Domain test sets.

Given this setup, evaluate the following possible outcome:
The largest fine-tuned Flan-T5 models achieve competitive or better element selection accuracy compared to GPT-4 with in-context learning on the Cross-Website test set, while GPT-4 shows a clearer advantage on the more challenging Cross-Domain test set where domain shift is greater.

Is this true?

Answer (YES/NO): NO